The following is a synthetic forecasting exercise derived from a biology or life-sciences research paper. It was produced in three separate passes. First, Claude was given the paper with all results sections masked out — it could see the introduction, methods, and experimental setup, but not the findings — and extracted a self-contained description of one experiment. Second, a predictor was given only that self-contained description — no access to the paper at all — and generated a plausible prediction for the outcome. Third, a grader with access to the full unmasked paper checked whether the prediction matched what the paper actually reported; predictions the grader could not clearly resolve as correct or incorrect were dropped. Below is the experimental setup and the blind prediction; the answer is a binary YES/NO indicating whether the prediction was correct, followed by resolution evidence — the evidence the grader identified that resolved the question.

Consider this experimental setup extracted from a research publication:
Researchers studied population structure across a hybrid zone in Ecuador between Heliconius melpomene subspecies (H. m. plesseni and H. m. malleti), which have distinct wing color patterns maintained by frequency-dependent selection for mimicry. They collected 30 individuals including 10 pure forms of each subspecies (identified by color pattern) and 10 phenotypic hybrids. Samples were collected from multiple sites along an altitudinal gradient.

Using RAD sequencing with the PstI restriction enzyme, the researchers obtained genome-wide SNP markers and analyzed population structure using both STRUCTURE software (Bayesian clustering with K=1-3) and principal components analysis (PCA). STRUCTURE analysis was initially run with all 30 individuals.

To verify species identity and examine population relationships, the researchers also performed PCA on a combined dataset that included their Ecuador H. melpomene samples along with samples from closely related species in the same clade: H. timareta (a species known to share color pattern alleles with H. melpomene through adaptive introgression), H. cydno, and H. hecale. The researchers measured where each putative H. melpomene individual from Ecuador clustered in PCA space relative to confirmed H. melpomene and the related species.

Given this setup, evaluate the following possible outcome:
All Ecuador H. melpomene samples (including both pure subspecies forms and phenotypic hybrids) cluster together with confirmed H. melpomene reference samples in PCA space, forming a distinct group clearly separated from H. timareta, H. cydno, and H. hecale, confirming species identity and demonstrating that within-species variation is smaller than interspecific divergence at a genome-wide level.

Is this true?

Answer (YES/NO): NO